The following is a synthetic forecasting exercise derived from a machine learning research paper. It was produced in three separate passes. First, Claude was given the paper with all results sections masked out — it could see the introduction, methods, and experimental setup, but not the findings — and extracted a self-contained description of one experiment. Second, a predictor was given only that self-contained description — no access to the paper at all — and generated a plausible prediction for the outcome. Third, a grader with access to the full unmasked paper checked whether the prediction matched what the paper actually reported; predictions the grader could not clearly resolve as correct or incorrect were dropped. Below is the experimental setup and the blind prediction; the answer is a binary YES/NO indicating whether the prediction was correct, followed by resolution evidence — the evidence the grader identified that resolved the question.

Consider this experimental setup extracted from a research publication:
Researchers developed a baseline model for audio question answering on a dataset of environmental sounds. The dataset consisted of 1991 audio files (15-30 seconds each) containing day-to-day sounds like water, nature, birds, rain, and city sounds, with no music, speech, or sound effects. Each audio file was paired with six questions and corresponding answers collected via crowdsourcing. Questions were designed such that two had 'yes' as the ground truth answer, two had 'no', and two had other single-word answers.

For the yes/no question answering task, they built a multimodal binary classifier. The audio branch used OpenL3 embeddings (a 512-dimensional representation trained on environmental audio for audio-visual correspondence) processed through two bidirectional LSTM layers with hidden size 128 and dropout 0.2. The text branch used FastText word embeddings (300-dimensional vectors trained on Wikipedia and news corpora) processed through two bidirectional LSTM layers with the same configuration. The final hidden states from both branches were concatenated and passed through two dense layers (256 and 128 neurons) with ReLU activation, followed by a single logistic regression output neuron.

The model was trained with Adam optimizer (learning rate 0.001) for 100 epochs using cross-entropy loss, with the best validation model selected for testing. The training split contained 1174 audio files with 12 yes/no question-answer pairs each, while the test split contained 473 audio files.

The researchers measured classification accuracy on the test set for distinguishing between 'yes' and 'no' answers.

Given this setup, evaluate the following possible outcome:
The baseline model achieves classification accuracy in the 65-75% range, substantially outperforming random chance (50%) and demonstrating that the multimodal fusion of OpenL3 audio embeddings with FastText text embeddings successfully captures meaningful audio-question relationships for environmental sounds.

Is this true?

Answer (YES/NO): NO